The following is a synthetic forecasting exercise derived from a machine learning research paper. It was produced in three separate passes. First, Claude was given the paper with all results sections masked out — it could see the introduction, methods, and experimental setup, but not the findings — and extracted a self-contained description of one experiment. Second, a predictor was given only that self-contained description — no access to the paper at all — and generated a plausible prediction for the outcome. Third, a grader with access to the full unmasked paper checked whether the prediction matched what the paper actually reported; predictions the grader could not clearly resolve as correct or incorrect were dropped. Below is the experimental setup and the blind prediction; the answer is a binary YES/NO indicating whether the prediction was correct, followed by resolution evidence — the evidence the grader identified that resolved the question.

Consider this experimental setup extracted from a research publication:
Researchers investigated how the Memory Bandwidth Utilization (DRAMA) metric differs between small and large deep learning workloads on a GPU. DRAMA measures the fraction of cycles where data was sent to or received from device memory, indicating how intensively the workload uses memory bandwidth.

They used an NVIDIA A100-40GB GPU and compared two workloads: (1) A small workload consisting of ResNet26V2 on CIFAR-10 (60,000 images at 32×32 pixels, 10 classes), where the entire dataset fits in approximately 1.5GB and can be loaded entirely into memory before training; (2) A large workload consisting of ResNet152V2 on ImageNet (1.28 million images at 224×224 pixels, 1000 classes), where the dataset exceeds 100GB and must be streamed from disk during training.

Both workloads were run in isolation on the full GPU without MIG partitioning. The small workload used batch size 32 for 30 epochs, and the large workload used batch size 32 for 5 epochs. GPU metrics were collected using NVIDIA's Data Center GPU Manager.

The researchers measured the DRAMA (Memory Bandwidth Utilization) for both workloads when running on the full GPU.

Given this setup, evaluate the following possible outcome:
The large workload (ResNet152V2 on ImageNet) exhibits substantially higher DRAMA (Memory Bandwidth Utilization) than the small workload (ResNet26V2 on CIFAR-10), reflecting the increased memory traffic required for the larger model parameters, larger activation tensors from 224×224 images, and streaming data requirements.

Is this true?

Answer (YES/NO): YES